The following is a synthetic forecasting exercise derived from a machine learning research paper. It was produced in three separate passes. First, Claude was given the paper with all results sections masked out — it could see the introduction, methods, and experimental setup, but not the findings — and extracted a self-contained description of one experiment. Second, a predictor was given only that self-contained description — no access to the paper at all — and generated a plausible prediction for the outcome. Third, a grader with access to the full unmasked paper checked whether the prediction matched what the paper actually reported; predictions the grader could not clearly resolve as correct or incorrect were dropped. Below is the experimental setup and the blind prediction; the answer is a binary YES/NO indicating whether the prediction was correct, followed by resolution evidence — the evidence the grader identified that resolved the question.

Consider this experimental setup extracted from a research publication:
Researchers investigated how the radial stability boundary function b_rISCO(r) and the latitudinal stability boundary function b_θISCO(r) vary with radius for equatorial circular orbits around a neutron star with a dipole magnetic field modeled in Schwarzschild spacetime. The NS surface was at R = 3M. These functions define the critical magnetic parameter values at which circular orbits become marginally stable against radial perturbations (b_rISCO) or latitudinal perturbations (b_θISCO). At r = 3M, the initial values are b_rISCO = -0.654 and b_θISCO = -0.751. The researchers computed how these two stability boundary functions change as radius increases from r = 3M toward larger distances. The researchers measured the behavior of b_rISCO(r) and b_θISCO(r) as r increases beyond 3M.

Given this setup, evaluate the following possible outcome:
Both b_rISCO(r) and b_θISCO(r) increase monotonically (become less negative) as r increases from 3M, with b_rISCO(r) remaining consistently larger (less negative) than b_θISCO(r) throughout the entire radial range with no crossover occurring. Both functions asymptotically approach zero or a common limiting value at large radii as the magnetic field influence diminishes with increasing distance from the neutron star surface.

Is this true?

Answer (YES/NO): NO